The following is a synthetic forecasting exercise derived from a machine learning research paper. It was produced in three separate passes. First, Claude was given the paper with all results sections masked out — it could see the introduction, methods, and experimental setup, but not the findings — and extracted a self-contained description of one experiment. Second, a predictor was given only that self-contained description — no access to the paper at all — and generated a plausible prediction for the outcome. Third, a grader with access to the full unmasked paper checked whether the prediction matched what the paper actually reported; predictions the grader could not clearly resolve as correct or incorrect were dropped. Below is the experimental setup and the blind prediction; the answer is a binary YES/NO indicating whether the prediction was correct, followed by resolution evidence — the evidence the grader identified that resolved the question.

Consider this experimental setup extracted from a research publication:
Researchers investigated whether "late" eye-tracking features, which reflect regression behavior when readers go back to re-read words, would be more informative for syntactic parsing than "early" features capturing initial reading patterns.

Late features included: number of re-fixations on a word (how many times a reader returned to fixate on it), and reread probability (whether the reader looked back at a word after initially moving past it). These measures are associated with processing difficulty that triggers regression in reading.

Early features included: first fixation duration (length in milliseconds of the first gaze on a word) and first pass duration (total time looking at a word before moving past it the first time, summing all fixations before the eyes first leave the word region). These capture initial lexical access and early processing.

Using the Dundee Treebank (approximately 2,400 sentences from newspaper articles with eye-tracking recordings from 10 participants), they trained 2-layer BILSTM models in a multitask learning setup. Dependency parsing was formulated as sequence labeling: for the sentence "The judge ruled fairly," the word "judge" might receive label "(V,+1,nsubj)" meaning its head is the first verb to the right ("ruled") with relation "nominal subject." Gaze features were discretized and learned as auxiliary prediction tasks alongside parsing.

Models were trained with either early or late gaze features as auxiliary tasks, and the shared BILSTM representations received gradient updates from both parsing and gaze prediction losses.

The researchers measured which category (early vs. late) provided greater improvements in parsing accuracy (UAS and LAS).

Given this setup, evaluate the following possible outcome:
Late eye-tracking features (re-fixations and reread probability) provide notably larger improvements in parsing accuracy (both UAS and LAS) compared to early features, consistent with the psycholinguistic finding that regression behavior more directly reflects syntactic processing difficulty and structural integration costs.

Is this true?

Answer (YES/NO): NO